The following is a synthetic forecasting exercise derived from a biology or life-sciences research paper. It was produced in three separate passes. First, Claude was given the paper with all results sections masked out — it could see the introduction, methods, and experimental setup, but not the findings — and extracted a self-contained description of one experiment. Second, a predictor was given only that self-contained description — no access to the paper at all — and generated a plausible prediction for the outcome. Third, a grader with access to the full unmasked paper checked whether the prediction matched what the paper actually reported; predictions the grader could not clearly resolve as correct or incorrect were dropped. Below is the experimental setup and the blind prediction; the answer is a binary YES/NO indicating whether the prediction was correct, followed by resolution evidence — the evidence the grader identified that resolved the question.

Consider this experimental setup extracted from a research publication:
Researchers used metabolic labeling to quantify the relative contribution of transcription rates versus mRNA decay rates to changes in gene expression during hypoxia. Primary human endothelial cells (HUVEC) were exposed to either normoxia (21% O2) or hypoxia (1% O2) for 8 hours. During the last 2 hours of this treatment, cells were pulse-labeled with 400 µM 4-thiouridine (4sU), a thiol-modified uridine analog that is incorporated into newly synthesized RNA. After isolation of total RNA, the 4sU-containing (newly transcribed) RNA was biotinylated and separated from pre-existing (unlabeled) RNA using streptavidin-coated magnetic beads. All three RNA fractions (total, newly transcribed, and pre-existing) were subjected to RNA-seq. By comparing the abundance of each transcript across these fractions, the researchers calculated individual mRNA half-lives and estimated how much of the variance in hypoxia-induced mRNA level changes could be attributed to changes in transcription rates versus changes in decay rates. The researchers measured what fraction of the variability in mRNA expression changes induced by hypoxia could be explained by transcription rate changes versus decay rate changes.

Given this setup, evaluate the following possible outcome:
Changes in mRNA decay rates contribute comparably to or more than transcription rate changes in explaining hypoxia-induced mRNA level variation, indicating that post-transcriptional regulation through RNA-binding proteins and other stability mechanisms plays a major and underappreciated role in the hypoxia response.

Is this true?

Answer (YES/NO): NO